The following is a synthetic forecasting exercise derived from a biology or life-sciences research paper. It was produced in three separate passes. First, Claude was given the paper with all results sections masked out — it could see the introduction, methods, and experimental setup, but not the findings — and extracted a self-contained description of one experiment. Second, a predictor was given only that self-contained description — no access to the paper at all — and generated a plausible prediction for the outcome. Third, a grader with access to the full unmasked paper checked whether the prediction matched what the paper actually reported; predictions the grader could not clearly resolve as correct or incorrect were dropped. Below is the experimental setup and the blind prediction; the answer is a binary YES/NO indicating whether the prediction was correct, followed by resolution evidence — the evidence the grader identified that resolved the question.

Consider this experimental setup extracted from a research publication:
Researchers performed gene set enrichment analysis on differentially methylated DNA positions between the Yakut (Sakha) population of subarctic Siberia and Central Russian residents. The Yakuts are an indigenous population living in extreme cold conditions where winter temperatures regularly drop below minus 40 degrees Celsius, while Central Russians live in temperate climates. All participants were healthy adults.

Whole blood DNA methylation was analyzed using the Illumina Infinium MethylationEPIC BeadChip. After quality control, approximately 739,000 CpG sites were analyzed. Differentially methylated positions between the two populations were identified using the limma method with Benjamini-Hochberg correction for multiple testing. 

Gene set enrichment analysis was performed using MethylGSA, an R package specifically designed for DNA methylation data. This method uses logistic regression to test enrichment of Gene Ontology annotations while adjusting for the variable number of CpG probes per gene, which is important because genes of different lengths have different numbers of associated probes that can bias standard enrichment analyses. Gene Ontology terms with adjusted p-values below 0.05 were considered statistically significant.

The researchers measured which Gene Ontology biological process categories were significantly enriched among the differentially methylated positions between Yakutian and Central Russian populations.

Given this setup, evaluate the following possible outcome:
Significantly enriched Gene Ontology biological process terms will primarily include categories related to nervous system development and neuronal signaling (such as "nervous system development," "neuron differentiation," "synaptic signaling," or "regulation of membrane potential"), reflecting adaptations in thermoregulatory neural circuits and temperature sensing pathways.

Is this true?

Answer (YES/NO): NO